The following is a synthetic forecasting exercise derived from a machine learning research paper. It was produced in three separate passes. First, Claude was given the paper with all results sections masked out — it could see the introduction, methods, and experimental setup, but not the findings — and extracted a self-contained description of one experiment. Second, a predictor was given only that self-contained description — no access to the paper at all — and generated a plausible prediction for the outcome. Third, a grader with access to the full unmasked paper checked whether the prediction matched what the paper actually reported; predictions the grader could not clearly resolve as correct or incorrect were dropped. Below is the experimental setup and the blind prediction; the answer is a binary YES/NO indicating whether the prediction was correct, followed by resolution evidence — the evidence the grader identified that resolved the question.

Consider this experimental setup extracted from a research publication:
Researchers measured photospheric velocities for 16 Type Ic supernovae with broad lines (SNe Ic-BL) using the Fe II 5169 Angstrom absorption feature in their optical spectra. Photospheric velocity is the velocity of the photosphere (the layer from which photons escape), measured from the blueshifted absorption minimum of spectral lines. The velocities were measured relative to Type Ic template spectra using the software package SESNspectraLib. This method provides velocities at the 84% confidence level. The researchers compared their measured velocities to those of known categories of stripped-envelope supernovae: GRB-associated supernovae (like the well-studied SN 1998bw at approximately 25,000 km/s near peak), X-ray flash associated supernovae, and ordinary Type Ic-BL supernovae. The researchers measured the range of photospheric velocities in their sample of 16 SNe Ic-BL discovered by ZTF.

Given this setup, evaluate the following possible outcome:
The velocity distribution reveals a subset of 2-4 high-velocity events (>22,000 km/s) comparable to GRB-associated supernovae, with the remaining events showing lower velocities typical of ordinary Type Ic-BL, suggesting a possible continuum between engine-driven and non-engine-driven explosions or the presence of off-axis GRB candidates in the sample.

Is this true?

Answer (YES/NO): NO